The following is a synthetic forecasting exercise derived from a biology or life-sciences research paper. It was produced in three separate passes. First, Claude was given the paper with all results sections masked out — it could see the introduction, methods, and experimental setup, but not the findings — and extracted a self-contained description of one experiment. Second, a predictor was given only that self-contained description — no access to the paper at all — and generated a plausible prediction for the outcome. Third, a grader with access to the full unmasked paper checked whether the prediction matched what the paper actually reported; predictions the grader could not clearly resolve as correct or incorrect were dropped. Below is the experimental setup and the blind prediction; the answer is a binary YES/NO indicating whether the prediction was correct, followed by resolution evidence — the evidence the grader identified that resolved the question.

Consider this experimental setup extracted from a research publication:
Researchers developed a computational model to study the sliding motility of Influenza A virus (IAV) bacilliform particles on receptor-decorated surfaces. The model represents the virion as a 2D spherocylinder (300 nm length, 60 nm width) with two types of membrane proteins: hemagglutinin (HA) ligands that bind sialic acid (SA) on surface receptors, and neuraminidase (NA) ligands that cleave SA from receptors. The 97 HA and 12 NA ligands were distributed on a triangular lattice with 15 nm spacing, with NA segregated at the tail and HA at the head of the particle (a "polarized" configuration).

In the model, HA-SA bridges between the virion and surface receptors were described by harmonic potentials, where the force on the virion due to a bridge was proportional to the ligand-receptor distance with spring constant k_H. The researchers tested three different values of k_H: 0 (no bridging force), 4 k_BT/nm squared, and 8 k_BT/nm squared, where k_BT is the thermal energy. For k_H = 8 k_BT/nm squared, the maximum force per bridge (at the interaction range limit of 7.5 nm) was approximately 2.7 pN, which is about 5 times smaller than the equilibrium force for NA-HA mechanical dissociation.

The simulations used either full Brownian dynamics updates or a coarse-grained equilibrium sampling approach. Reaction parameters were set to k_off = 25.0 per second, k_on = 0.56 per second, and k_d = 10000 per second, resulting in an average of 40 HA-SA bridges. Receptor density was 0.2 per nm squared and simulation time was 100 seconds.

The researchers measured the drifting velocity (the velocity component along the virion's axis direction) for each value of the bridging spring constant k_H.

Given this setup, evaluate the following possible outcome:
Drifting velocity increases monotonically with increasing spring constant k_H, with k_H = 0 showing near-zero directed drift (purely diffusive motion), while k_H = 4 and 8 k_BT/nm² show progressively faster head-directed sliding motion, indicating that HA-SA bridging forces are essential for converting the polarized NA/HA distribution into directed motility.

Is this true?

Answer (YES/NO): NO